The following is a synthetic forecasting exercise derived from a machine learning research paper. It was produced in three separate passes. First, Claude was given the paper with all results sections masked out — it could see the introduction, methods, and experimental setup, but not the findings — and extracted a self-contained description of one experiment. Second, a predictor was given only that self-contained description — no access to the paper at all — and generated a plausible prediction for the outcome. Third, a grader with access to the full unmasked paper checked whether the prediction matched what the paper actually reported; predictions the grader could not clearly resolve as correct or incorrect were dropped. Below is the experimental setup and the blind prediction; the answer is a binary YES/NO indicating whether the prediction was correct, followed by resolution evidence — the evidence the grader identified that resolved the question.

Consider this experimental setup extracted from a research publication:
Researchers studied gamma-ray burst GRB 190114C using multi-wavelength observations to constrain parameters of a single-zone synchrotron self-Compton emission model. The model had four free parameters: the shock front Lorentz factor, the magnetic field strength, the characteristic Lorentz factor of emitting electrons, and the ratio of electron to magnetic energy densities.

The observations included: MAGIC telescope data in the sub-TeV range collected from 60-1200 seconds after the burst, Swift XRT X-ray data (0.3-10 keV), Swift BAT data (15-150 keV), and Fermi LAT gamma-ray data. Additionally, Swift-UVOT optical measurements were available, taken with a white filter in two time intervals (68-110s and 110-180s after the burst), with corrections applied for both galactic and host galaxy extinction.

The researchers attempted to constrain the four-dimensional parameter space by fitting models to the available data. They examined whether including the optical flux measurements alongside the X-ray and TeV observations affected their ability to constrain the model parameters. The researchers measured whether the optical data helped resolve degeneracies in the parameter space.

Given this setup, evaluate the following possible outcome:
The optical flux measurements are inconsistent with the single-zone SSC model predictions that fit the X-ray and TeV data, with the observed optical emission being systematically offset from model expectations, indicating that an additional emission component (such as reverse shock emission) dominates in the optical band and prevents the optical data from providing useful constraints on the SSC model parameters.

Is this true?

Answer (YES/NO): NO